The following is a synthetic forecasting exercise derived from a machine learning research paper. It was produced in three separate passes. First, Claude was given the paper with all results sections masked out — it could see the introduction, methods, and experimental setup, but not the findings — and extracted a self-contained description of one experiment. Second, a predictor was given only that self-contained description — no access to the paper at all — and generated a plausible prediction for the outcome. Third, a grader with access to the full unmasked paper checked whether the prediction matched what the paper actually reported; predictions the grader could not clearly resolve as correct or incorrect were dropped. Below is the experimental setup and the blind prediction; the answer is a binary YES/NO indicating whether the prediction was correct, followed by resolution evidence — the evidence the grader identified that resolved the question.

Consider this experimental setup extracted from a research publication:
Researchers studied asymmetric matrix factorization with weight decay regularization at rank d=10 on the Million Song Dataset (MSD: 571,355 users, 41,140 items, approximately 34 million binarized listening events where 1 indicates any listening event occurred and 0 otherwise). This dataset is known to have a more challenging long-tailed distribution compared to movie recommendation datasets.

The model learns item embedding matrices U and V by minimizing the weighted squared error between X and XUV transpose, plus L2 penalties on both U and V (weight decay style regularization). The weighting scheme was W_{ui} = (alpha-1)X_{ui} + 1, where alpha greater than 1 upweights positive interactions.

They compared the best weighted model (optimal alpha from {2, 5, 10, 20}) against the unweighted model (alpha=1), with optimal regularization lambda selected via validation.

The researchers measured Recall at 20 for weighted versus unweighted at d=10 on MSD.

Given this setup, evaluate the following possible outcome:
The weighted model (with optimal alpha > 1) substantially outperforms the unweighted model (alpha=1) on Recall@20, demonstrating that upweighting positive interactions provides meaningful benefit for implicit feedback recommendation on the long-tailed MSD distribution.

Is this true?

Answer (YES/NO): YES